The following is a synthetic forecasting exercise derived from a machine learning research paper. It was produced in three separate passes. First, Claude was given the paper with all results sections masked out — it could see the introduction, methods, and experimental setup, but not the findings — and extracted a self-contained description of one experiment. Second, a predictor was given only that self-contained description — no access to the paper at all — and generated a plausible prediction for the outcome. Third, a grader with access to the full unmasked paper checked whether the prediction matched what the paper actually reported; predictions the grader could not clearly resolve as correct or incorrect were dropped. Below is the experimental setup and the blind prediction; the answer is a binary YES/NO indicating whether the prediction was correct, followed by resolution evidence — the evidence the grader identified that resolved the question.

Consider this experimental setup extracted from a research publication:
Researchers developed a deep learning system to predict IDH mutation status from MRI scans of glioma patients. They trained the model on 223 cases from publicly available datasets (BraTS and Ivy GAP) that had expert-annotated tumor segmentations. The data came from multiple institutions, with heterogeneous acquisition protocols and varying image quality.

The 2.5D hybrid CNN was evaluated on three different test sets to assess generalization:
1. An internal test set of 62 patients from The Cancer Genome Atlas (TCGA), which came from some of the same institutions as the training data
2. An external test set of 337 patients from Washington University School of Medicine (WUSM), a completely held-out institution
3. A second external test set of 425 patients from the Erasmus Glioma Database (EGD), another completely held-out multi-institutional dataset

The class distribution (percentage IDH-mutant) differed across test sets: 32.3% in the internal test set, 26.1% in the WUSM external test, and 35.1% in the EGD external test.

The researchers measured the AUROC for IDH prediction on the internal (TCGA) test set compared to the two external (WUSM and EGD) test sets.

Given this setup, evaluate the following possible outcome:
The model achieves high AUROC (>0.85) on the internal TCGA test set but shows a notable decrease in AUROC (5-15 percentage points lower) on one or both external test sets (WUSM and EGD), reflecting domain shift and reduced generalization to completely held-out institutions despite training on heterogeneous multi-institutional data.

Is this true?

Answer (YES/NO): NO